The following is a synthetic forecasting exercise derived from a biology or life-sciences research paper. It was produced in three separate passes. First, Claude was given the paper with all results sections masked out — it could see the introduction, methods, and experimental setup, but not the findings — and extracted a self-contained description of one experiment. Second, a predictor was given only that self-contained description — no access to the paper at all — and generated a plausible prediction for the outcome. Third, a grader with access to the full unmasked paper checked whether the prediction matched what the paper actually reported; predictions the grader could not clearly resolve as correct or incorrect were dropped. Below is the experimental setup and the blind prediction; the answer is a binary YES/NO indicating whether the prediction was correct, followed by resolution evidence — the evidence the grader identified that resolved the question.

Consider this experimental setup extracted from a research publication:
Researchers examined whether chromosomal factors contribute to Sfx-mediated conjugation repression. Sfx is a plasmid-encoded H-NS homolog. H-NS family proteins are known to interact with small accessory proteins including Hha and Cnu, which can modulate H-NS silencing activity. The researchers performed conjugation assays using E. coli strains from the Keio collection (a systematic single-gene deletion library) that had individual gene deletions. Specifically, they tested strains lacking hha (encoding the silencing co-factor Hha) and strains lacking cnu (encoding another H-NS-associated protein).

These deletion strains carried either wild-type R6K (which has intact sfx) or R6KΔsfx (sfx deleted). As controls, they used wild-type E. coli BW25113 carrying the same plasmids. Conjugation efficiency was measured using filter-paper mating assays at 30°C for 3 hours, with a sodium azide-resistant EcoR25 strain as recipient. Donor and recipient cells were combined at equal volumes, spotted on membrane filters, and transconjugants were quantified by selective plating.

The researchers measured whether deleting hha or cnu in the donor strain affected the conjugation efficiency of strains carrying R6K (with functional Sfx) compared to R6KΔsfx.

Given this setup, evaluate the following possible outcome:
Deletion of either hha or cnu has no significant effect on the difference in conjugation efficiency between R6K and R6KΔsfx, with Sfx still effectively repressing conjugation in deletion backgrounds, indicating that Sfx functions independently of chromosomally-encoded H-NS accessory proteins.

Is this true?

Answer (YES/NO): NO